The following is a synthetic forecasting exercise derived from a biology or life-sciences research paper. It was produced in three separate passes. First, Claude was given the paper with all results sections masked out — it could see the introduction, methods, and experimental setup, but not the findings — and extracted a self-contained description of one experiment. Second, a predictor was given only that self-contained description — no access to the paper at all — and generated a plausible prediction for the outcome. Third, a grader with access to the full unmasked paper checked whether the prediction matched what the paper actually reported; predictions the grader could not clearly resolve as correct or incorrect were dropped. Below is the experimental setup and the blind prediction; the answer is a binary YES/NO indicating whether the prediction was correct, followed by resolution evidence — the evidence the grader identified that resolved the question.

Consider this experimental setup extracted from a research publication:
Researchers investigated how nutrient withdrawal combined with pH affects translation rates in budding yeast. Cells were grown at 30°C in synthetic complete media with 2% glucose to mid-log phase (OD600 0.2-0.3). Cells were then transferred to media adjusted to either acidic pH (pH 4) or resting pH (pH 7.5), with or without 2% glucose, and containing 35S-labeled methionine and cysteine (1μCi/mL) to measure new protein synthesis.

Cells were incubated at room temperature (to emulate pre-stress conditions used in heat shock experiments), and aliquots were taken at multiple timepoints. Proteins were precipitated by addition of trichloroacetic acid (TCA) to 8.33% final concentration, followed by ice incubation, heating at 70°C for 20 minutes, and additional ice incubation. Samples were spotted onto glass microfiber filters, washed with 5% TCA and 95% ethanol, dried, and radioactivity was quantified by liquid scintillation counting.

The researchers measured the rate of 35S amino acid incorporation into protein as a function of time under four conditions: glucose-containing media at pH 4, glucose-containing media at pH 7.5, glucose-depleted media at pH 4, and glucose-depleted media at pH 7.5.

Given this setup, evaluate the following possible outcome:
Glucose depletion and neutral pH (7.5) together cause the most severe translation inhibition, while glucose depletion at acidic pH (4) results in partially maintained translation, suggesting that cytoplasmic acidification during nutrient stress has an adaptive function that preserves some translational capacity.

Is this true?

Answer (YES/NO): NO